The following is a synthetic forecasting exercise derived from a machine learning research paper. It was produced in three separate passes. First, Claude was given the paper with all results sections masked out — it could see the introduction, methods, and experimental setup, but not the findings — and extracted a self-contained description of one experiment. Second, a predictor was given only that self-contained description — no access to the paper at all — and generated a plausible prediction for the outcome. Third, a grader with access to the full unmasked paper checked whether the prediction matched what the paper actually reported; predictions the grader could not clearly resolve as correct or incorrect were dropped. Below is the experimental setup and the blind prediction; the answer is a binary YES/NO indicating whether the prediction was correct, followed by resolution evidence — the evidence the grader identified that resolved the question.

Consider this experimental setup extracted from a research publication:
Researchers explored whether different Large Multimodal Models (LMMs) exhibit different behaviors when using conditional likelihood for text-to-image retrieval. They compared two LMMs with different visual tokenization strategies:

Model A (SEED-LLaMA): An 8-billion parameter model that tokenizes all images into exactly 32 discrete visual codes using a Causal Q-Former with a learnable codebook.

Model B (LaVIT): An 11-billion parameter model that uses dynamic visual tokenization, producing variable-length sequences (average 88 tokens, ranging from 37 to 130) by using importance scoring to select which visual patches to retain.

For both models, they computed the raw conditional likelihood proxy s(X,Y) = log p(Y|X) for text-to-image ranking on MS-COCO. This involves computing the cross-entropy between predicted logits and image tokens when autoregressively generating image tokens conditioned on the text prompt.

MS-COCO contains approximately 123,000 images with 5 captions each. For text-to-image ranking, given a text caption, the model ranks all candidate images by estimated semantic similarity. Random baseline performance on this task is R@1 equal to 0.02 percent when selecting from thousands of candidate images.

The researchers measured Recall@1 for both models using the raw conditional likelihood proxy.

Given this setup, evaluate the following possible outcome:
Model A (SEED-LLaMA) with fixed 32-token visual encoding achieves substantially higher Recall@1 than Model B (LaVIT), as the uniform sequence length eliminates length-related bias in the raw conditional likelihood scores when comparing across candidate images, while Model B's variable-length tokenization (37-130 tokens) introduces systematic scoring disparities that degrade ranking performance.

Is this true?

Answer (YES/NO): NO